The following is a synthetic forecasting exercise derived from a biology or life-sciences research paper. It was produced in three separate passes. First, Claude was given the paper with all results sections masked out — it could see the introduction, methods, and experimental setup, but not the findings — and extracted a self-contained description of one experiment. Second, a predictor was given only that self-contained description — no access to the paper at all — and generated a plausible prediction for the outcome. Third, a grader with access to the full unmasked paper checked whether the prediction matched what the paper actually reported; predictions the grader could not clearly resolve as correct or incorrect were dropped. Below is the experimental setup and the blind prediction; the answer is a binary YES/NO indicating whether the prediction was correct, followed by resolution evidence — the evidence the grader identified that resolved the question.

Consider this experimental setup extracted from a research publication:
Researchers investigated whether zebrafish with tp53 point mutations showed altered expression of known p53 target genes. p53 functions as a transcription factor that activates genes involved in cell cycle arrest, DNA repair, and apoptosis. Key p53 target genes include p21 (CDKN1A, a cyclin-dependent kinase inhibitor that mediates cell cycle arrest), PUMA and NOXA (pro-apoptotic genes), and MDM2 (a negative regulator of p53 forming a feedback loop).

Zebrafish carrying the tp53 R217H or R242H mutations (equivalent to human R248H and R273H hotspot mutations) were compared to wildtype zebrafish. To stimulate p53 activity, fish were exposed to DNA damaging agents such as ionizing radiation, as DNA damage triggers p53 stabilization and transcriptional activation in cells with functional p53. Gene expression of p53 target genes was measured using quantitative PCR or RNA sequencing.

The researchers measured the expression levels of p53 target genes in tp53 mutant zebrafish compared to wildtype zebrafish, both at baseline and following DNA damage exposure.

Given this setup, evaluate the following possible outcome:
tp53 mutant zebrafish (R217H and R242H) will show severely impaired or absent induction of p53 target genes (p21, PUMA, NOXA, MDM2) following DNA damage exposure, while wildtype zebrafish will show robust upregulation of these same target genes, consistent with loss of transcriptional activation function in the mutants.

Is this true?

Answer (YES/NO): NO